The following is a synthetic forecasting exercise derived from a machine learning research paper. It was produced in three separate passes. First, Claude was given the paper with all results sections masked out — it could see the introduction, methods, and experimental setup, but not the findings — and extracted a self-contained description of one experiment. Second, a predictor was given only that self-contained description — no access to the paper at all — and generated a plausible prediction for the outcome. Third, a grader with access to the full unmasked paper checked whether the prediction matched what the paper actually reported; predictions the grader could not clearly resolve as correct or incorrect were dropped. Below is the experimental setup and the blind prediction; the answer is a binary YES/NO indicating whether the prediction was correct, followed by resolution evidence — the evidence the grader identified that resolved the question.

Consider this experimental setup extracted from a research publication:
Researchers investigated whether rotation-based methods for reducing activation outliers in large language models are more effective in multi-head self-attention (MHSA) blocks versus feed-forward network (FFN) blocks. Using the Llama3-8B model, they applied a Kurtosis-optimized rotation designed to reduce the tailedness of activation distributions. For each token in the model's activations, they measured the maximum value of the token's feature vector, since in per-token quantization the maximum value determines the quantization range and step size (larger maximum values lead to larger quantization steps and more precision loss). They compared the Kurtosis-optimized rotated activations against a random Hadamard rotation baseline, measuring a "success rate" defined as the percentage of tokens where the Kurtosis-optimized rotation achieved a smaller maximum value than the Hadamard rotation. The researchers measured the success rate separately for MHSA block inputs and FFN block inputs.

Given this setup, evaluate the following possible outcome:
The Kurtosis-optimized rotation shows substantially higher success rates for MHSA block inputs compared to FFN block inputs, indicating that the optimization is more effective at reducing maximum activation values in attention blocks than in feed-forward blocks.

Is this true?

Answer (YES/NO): NO